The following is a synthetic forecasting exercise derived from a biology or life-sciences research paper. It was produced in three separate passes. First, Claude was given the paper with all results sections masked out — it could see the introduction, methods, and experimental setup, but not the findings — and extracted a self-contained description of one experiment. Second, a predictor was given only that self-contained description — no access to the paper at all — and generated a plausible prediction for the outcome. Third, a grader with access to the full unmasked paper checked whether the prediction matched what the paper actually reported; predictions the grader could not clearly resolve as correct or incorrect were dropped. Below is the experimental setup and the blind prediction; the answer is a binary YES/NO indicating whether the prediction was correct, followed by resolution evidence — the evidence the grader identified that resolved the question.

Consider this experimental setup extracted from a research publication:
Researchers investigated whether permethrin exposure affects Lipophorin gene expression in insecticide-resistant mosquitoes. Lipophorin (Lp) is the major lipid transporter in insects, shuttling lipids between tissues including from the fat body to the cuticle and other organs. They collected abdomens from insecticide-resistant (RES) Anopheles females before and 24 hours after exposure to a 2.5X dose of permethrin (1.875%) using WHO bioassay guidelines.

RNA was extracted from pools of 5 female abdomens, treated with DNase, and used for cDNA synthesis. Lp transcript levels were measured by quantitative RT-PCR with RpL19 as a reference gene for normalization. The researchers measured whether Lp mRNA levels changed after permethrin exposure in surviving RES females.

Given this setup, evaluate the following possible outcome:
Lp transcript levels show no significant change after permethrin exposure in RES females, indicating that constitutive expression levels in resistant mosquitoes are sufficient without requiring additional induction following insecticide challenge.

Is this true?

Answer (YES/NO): NO